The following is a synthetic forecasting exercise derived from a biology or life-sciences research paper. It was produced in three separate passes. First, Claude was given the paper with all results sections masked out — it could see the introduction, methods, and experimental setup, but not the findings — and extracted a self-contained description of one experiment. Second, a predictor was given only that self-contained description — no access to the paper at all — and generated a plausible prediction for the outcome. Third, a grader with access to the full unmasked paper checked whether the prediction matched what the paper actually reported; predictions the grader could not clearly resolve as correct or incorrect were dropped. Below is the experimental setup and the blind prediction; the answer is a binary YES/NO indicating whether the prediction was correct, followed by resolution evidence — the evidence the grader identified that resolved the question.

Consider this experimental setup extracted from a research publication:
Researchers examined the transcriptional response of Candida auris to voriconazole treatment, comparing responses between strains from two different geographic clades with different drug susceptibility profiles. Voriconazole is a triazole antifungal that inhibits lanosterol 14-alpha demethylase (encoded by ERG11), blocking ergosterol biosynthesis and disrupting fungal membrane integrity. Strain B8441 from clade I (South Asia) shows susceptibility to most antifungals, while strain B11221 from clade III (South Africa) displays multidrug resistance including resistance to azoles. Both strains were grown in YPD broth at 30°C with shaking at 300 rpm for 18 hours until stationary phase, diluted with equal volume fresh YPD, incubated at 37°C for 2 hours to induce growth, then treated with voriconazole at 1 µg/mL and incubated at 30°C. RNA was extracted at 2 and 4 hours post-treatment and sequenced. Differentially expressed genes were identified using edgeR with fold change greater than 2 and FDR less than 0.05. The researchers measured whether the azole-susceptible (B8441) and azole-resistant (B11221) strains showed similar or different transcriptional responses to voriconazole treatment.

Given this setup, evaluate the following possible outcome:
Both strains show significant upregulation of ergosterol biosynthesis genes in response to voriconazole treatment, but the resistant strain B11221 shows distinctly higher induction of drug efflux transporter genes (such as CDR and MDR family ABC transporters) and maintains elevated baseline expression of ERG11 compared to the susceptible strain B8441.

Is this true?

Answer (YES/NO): NO